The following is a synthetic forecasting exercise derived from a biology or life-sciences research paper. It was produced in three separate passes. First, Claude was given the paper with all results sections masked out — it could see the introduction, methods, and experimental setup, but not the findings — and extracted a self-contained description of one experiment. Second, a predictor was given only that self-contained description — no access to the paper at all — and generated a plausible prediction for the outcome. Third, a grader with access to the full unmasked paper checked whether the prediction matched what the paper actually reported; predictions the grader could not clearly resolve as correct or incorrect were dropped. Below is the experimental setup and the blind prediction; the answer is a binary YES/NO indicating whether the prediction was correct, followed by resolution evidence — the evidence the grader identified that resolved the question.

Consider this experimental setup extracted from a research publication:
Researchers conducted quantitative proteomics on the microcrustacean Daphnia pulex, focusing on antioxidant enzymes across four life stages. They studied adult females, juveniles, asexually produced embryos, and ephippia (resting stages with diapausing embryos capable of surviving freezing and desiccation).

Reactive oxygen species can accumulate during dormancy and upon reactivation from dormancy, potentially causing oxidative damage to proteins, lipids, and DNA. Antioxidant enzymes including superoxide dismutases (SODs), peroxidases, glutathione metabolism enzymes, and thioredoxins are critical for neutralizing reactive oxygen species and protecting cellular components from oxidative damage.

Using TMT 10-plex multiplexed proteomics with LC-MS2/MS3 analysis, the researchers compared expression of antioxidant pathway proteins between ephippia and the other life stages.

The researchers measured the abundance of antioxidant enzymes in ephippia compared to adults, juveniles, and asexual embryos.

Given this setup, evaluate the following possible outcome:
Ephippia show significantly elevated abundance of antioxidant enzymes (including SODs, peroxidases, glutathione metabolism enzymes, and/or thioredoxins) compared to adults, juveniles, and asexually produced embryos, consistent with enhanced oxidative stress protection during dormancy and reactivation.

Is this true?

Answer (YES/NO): YES